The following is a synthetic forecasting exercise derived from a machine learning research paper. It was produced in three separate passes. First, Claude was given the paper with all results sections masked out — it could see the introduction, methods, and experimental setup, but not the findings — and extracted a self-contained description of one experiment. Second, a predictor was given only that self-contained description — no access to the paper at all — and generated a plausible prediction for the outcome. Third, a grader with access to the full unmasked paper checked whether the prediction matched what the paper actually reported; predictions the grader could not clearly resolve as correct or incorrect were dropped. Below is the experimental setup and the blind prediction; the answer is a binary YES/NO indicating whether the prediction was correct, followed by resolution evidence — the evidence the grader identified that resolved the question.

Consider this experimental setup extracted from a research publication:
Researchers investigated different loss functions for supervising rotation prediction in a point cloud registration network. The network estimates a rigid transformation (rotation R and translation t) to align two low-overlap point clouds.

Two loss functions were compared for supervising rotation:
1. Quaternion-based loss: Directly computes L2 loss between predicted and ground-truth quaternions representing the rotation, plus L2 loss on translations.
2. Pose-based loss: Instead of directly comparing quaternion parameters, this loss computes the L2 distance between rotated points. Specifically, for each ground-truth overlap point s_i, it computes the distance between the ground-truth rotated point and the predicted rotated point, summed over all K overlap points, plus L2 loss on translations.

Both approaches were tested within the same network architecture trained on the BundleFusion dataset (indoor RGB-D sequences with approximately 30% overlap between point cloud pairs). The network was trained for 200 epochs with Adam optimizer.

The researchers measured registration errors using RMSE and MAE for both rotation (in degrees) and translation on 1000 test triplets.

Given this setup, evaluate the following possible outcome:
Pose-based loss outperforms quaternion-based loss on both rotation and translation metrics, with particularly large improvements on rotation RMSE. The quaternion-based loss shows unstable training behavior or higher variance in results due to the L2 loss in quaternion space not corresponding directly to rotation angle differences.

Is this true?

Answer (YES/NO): NO